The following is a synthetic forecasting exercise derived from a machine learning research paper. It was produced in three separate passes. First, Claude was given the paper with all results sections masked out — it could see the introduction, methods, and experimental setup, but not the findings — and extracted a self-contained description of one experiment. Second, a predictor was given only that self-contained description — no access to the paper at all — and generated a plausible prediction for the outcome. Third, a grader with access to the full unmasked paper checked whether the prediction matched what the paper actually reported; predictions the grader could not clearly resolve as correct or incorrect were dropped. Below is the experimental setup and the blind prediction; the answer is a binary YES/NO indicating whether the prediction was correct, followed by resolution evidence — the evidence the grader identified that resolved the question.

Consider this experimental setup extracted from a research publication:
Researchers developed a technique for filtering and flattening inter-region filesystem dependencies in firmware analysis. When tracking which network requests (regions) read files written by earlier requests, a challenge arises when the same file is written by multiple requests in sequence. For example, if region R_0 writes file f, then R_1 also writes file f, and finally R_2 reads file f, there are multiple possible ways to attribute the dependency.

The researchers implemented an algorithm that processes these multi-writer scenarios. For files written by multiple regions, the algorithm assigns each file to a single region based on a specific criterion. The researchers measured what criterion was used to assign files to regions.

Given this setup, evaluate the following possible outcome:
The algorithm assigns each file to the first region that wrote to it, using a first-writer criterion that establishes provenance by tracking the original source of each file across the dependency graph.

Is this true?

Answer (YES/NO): YES